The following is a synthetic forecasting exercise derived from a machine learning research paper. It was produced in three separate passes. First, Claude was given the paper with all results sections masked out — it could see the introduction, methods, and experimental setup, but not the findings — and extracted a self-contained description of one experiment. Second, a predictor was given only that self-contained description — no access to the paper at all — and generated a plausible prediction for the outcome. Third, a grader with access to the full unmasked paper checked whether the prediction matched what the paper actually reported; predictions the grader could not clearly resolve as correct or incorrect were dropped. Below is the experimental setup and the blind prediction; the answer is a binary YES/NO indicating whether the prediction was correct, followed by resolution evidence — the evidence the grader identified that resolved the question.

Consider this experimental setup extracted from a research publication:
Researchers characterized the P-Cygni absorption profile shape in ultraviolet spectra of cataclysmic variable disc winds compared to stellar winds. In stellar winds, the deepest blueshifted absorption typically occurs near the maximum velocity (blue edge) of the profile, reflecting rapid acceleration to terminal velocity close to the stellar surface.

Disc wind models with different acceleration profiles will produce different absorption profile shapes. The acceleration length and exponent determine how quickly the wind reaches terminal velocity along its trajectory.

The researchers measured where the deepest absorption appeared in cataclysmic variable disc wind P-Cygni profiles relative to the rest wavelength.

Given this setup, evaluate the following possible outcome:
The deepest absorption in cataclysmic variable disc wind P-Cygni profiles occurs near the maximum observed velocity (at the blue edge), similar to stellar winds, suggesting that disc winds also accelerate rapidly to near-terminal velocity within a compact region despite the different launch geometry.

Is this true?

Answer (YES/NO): NO